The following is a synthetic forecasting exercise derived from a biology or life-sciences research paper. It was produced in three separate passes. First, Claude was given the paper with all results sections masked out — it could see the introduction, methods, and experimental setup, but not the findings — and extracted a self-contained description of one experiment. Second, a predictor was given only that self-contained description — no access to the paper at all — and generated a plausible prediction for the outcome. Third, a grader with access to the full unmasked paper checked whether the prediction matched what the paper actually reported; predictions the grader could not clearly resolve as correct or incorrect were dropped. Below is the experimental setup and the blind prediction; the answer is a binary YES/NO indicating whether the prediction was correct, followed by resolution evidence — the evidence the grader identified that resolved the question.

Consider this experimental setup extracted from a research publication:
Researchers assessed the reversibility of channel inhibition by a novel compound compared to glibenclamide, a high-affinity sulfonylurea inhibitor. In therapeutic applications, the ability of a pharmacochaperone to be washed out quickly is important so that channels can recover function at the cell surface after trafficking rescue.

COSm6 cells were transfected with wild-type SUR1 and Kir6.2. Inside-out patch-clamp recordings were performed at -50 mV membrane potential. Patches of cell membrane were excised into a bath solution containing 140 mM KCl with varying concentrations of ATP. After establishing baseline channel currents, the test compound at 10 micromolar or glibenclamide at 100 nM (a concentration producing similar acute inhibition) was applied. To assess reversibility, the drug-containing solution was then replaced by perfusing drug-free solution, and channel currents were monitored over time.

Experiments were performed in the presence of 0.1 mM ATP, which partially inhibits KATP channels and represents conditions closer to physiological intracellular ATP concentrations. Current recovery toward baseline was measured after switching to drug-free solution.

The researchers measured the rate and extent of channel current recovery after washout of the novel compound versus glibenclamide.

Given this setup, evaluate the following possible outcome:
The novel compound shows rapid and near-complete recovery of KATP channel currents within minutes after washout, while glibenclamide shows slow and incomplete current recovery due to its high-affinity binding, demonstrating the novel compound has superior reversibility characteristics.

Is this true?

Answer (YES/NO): YES